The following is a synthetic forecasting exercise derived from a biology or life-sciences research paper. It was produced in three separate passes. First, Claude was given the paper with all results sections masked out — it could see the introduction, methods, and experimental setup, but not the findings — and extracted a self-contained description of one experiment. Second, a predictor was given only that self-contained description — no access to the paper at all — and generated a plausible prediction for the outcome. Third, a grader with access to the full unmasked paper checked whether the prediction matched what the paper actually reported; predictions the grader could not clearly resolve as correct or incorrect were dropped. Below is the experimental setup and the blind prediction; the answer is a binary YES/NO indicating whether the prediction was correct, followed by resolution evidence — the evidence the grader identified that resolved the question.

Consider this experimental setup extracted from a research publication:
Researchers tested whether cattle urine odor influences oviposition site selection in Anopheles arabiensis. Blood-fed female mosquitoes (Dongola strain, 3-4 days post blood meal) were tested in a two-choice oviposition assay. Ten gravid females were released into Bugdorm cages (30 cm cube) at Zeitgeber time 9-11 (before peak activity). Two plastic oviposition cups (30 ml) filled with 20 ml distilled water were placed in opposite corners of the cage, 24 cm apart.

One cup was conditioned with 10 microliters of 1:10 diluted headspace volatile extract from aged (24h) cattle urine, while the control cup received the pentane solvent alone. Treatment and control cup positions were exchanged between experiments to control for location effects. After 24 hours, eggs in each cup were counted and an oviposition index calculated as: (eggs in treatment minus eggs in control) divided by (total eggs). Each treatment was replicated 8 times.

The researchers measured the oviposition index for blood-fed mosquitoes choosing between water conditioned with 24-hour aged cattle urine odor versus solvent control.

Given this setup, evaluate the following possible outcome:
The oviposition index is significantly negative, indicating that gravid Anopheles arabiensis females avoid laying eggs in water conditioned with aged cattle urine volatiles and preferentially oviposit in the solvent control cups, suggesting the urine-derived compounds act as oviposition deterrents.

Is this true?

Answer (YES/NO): NO